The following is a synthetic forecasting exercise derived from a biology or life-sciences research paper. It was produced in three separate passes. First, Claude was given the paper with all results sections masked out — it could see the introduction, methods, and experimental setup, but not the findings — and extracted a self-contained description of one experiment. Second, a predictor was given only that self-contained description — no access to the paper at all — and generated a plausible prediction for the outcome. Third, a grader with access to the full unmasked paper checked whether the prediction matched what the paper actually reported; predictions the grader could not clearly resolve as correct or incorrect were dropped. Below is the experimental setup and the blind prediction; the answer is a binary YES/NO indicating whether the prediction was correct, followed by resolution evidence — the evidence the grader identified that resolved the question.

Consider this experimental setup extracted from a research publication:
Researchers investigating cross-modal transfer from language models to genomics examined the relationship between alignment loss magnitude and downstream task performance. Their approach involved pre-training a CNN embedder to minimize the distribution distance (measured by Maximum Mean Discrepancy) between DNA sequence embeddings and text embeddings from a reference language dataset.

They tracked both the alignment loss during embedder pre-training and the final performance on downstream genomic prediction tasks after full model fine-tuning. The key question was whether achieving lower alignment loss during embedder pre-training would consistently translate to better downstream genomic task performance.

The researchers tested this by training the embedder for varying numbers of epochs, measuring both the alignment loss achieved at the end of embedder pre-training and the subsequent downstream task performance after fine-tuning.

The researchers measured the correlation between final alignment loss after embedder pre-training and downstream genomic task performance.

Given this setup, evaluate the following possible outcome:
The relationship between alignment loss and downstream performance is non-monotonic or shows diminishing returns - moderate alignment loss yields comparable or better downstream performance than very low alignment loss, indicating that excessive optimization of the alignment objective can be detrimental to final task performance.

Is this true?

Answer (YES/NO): YES